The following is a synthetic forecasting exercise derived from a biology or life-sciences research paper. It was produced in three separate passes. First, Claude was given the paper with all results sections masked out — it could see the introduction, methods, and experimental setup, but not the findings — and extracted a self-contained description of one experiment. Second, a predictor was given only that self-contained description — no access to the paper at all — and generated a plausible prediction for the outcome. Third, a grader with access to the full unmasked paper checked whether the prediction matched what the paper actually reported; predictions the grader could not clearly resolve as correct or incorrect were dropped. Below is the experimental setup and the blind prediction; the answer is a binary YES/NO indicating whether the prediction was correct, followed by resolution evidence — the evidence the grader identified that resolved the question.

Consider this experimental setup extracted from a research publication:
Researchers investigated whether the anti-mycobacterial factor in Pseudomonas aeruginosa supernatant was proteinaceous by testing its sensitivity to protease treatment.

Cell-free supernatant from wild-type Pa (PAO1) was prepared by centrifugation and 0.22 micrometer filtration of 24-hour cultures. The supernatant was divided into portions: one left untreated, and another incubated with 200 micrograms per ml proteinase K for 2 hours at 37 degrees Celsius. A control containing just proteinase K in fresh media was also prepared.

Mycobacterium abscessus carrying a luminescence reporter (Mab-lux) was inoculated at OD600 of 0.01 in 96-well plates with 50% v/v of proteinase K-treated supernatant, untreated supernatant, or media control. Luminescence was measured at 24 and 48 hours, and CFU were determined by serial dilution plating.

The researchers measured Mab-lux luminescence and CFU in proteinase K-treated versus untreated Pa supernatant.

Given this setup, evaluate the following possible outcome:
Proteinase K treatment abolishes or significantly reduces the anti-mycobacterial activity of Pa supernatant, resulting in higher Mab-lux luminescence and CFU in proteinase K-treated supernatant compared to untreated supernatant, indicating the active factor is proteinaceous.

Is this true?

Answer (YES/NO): NO